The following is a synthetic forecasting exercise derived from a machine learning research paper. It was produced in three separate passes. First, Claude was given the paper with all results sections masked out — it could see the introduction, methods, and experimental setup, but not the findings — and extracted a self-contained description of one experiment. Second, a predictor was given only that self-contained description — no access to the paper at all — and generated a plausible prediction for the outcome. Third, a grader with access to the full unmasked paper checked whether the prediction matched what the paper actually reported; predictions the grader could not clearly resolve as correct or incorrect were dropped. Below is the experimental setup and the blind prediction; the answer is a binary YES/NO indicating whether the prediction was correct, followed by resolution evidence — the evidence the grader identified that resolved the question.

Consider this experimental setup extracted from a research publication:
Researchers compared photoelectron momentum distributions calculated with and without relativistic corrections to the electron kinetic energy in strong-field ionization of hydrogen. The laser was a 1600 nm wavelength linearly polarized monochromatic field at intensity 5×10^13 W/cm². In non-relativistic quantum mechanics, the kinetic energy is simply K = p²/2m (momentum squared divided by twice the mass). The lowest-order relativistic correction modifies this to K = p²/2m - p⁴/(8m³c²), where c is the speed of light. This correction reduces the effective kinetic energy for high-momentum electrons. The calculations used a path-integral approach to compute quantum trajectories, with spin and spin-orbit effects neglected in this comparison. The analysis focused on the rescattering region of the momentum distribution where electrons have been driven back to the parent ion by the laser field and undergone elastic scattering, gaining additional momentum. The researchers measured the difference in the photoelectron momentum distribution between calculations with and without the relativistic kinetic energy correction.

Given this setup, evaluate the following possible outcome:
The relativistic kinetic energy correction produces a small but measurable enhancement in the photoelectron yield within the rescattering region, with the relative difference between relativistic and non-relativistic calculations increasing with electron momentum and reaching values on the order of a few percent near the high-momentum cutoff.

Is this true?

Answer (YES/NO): NO